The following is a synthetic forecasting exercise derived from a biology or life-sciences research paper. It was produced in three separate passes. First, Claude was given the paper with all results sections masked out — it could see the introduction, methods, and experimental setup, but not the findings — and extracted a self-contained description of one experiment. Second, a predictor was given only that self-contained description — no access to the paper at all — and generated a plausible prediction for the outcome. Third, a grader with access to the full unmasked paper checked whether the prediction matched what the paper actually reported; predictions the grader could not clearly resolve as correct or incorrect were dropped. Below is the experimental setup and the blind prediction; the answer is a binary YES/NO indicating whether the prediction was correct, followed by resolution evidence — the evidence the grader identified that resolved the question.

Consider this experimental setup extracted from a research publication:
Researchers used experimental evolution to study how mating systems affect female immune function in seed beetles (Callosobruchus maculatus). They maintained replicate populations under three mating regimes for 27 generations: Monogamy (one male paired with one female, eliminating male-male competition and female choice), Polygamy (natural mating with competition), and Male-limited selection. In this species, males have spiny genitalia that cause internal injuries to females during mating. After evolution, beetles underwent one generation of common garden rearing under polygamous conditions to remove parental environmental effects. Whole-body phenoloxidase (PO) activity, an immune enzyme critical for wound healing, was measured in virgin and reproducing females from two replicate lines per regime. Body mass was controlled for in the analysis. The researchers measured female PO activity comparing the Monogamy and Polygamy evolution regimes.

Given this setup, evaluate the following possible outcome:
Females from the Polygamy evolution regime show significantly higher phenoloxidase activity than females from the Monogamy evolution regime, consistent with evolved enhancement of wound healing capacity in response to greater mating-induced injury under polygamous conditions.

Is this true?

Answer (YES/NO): YES